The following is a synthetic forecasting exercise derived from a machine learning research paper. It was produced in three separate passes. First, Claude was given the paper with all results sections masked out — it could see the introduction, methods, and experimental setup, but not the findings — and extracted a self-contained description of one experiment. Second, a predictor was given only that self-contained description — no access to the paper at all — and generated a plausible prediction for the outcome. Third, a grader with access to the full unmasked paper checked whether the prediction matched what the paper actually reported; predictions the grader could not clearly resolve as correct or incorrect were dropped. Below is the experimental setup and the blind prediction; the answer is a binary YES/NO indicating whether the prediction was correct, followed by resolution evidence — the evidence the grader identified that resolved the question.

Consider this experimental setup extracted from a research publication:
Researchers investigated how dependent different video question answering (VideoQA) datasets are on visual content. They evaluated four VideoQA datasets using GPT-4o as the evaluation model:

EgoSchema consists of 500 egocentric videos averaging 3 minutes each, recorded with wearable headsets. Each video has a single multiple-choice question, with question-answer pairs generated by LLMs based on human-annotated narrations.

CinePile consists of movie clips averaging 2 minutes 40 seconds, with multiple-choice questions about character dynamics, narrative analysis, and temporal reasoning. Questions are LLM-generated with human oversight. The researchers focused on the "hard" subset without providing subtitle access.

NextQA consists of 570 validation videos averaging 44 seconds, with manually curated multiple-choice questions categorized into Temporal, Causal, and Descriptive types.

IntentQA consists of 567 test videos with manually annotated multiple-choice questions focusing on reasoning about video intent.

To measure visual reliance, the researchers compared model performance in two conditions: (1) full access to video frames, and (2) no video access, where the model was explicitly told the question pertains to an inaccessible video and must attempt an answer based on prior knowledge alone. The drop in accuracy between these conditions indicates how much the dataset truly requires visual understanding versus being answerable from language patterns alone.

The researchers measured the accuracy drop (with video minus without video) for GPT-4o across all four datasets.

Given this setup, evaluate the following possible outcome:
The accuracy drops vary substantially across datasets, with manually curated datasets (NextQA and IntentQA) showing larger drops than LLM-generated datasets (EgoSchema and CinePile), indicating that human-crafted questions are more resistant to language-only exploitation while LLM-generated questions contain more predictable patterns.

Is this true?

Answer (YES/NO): NO